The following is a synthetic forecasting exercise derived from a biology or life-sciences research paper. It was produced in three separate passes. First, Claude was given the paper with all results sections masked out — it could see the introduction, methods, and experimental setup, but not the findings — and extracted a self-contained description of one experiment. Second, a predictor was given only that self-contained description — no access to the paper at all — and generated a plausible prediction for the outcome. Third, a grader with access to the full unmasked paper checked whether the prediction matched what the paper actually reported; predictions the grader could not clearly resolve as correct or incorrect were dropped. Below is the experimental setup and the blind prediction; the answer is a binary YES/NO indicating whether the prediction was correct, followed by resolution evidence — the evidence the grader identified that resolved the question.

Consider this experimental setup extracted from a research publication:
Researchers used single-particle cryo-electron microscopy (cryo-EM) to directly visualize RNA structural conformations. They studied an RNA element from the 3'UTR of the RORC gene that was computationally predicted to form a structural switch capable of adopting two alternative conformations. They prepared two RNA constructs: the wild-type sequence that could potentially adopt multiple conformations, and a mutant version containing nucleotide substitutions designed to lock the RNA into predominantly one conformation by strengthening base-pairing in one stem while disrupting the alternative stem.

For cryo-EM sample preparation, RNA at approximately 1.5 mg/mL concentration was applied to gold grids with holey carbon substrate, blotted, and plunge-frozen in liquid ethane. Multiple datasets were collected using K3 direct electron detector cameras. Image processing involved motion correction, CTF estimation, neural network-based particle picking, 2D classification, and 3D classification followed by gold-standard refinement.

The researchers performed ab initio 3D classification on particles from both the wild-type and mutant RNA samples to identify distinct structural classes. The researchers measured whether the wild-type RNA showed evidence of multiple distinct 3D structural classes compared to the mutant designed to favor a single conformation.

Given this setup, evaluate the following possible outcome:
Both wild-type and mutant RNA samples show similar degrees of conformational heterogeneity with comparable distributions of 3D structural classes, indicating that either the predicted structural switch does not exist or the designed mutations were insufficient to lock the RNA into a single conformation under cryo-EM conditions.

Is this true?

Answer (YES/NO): NO